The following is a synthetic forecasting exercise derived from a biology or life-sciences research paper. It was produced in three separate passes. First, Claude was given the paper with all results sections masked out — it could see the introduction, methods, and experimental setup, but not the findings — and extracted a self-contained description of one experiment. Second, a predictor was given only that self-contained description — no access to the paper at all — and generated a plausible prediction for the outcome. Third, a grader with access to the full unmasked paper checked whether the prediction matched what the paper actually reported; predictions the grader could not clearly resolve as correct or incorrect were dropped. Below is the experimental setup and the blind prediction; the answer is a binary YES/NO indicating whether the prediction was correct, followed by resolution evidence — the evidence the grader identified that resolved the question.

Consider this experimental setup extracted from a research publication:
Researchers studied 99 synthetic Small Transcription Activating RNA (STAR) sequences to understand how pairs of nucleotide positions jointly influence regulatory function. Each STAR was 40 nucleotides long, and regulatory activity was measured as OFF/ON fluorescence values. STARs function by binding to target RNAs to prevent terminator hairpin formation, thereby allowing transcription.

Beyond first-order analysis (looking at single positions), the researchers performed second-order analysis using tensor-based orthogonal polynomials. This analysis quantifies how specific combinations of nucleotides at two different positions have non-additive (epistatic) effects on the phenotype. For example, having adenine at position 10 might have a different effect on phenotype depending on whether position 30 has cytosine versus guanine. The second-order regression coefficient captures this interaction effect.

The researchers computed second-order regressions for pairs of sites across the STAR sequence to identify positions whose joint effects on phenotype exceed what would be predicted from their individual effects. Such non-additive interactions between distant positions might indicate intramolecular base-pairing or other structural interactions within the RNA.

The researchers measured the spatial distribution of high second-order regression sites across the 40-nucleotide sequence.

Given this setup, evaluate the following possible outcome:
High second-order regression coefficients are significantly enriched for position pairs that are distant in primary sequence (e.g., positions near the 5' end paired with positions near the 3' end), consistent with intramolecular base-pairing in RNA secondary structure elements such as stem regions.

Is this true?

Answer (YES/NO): NO